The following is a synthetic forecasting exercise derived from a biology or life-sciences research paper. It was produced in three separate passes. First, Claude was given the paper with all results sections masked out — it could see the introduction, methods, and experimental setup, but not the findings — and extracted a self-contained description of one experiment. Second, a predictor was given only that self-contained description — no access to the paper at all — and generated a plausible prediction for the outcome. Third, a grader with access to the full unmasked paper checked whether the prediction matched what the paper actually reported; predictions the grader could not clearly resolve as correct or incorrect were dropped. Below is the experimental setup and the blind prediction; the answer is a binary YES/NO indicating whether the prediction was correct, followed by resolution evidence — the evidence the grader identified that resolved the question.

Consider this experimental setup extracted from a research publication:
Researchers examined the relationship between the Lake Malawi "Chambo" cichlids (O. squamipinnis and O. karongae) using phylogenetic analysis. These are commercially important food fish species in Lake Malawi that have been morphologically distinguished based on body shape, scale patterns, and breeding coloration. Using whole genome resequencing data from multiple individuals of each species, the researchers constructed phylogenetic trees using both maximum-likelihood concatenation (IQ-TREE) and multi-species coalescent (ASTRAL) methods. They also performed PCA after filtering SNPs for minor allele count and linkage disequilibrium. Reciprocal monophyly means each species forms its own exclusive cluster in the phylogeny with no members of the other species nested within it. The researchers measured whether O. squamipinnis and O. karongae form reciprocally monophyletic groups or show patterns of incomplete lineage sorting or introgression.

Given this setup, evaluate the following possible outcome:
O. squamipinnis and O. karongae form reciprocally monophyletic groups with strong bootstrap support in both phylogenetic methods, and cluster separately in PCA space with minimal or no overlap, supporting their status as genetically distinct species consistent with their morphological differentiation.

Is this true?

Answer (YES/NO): NO